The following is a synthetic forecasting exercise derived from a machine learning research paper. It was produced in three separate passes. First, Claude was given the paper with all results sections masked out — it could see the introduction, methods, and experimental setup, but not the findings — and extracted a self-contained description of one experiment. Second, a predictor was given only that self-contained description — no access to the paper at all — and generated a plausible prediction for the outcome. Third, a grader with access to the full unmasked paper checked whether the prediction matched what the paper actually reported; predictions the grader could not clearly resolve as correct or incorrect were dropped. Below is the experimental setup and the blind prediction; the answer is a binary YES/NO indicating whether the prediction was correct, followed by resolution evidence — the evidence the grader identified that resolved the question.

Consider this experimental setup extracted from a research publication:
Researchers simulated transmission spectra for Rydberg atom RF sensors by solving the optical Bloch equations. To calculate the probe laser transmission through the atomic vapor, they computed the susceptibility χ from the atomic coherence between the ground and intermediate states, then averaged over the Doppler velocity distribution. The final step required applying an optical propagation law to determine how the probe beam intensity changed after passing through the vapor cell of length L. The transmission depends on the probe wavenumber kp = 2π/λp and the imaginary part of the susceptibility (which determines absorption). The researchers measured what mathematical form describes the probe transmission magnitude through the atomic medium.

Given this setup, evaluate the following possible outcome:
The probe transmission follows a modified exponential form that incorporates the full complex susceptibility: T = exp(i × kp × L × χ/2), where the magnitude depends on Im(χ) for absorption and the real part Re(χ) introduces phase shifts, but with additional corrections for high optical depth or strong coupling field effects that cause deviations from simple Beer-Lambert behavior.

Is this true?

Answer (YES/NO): NO